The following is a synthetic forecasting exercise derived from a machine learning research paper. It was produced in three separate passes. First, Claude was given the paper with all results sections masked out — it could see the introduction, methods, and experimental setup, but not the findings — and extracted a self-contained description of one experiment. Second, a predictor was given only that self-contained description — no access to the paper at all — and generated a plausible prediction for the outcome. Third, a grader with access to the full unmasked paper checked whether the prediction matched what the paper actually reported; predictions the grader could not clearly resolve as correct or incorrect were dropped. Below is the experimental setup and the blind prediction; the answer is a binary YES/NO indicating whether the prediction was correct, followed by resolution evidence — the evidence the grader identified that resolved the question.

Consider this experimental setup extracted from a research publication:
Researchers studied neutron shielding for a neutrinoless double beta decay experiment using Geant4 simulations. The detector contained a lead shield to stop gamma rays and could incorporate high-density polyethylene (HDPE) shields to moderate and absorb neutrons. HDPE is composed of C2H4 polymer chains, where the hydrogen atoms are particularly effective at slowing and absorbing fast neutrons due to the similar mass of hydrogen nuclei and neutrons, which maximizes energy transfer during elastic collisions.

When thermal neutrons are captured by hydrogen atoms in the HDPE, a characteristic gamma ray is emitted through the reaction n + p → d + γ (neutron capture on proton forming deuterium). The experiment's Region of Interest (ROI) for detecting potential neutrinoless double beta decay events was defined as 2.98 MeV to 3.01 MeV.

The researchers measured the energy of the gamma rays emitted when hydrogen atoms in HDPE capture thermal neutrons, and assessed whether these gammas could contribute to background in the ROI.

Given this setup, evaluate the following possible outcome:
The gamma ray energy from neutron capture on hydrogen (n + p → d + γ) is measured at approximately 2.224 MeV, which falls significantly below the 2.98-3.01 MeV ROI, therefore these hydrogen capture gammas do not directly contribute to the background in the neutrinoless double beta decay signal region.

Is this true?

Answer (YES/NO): YES